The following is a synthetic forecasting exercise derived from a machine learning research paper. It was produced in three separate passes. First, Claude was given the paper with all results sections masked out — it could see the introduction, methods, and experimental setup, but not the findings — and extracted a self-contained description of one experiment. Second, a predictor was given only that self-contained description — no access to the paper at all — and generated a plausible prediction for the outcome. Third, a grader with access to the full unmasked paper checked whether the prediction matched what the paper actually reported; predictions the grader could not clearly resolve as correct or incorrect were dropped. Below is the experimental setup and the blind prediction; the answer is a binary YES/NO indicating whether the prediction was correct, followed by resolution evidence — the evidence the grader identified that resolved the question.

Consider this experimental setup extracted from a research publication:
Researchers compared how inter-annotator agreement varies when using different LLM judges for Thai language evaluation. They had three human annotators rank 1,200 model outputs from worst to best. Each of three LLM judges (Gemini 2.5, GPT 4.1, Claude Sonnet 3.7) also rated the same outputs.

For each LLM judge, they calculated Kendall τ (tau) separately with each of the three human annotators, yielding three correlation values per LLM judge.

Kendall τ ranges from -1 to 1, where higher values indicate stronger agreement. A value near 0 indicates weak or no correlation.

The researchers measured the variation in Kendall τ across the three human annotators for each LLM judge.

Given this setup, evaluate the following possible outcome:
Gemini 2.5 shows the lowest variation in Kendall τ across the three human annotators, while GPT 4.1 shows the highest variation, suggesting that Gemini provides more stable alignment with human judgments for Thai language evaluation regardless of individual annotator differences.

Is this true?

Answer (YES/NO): NO